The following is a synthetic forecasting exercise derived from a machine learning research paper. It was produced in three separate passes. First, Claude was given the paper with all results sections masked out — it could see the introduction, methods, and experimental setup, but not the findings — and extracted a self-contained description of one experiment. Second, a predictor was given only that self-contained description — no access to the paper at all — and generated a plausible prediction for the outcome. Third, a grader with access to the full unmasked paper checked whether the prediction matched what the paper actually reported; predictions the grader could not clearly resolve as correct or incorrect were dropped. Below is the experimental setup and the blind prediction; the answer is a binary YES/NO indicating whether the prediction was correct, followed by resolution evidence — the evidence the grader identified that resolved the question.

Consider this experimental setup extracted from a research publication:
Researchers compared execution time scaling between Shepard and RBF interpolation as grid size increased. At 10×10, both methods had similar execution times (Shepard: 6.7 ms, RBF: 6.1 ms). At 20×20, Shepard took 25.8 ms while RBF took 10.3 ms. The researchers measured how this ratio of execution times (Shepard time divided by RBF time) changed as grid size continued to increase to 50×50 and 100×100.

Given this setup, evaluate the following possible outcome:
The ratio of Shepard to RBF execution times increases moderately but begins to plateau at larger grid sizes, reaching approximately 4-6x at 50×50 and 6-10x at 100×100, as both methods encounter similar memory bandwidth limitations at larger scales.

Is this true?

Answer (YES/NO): NO